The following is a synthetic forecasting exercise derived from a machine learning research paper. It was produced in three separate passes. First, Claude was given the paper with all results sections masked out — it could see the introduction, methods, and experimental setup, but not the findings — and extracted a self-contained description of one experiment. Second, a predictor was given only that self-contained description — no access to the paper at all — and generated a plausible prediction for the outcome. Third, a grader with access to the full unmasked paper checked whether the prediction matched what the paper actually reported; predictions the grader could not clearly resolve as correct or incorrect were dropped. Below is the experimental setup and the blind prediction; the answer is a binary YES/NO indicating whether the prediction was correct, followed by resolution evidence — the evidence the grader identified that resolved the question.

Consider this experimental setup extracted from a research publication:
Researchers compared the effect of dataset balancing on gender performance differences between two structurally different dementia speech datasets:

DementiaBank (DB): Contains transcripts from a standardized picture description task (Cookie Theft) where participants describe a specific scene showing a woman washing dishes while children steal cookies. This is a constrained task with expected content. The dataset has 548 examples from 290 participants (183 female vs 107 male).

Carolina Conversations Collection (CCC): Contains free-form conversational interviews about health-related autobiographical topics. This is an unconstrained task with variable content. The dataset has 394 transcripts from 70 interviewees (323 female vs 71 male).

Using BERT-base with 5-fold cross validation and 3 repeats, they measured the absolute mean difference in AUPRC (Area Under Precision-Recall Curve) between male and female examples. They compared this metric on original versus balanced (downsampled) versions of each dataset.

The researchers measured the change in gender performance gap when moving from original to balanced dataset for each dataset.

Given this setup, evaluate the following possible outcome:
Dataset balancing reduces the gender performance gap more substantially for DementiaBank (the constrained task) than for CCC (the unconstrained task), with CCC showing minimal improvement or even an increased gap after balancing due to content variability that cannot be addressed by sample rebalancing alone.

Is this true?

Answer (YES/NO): NO